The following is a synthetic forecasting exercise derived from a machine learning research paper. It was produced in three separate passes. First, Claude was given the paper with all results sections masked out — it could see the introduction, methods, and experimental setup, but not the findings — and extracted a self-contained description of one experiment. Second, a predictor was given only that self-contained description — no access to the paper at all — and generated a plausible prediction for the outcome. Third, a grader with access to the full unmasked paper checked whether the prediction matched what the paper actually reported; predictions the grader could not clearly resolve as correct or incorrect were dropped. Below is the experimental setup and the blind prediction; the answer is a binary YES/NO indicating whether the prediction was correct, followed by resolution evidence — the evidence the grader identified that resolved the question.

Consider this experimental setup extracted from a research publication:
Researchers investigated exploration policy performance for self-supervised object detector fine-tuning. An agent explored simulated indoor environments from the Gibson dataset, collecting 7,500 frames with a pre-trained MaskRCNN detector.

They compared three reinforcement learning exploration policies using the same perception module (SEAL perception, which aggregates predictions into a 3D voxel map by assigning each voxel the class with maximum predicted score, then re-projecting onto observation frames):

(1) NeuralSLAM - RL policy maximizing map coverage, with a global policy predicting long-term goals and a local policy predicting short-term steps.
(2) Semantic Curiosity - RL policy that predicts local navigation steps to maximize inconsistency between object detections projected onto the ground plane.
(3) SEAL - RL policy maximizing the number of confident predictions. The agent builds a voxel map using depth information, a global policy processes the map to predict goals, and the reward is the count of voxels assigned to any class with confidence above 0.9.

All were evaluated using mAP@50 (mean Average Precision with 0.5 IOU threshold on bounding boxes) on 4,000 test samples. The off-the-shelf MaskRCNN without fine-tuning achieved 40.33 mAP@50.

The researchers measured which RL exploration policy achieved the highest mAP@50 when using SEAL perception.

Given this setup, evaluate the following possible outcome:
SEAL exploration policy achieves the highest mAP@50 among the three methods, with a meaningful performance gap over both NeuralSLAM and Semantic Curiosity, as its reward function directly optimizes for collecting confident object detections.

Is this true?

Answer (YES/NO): YES